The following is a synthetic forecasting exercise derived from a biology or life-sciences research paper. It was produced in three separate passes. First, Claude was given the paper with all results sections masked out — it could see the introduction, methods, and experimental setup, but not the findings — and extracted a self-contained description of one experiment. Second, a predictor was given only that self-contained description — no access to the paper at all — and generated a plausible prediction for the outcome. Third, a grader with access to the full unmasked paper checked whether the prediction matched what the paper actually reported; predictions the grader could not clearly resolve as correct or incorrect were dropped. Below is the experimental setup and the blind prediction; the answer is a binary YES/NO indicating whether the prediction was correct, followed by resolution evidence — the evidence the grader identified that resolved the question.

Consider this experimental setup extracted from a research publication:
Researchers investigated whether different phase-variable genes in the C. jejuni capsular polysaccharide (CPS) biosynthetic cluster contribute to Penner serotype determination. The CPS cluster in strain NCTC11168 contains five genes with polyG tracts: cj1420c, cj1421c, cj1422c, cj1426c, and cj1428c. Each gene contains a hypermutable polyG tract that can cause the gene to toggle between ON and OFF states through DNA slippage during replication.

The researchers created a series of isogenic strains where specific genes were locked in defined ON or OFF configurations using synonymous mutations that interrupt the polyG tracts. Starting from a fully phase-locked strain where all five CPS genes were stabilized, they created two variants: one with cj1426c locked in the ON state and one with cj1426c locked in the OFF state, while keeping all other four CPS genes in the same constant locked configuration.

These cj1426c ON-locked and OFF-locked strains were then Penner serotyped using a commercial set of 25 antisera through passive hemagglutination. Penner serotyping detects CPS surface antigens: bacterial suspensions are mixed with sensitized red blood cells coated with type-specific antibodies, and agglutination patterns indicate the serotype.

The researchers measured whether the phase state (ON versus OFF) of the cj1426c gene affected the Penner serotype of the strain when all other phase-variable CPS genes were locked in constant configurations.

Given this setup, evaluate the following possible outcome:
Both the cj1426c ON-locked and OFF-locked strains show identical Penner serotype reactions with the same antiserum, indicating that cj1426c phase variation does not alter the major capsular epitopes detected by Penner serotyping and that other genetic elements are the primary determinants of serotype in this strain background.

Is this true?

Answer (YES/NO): NO